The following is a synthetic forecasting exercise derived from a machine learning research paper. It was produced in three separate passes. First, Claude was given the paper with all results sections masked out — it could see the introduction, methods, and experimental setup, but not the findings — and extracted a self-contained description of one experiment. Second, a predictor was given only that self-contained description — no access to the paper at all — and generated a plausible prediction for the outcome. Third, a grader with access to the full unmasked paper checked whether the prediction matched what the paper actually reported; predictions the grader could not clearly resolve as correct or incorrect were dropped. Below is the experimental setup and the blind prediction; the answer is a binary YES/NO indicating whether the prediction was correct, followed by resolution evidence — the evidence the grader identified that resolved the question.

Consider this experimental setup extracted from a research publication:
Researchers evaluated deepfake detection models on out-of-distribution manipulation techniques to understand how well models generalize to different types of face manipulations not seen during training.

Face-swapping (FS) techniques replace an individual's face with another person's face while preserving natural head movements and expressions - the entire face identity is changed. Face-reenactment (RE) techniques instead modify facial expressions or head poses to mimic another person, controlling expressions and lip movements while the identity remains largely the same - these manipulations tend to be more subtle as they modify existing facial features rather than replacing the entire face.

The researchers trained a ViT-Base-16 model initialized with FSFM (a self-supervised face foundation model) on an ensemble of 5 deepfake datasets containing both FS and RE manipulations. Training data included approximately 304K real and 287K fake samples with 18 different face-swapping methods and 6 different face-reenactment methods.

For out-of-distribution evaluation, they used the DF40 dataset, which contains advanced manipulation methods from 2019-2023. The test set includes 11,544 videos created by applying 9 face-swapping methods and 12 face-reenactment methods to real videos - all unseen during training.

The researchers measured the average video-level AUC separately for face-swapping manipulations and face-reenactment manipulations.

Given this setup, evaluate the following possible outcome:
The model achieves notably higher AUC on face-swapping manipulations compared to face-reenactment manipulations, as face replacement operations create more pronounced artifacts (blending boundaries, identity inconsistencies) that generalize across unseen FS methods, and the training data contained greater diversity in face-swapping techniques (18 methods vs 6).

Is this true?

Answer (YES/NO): YES